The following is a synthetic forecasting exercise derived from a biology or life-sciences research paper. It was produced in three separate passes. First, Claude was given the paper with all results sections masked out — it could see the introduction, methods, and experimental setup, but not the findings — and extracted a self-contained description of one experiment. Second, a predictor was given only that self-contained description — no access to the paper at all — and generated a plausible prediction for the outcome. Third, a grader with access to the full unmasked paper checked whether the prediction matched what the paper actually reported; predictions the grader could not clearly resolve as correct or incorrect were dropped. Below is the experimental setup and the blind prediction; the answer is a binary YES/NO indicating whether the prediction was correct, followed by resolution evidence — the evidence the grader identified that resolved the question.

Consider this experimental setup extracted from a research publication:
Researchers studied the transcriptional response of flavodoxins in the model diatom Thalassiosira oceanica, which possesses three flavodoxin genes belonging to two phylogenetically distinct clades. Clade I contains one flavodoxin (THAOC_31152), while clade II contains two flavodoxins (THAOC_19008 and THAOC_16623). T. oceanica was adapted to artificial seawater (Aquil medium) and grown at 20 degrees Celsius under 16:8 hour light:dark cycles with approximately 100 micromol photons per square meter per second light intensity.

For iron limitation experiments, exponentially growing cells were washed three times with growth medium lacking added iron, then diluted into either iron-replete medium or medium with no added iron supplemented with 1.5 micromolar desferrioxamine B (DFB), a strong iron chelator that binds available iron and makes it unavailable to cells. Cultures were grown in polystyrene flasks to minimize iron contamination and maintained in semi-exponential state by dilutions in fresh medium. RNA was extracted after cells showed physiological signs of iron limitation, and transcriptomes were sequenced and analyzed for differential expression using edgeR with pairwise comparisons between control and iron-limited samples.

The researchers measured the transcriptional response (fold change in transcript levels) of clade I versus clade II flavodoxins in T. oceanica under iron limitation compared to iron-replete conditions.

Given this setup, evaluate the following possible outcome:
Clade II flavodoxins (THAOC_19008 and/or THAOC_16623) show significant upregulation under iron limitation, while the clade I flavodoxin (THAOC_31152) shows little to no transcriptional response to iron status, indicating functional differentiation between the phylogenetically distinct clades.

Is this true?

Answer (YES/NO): YES